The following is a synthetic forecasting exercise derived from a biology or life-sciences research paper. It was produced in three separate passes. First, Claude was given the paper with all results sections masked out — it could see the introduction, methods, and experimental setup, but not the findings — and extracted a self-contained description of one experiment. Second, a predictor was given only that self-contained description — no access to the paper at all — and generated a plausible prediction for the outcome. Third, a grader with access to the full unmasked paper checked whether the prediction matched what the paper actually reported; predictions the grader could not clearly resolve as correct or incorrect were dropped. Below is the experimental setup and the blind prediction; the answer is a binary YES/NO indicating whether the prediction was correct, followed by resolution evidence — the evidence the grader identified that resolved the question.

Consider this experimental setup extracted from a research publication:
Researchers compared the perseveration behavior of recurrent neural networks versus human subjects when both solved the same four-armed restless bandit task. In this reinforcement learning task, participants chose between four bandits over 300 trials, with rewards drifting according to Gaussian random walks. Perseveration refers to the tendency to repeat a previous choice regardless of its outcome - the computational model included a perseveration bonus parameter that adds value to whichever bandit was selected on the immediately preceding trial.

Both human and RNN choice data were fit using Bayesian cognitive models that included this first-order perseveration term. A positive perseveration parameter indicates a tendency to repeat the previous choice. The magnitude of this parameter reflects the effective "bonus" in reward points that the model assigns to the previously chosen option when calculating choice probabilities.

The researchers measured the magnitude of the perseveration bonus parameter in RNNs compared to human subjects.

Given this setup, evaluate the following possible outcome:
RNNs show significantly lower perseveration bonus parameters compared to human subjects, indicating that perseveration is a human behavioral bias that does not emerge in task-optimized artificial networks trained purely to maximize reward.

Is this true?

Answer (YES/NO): NO